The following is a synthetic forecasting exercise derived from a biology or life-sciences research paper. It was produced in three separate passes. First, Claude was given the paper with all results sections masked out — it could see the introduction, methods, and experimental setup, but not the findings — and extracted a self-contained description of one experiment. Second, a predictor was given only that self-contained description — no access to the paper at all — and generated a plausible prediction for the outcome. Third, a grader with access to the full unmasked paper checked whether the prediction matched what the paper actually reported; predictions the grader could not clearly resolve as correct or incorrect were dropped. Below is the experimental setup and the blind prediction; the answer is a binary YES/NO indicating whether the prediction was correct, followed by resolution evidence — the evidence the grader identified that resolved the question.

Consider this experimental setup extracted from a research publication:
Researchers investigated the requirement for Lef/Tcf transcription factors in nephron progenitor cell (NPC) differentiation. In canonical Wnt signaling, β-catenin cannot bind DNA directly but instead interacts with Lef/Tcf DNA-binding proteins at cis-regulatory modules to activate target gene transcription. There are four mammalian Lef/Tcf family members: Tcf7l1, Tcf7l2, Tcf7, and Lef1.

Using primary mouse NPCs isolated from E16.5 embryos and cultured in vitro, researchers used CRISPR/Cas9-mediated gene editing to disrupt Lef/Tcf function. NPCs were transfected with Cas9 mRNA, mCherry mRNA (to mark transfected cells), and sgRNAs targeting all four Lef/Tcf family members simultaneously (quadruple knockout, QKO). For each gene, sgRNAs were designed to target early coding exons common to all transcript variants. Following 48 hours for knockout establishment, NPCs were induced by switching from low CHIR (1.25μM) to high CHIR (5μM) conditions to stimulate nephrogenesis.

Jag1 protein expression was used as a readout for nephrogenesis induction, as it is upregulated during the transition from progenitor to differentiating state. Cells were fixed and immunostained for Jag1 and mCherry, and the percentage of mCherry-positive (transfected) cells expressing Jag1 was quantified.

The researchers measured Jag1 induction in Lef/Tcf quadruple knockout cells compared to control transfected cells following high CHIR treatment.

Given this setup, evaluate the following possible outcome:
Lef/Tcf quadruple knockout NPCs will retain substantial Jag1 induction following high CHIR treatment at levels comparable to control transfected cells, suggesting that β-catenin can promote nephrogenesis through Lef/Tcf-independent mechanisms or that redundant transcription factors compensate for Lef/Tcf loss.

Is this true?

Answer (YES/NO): NO